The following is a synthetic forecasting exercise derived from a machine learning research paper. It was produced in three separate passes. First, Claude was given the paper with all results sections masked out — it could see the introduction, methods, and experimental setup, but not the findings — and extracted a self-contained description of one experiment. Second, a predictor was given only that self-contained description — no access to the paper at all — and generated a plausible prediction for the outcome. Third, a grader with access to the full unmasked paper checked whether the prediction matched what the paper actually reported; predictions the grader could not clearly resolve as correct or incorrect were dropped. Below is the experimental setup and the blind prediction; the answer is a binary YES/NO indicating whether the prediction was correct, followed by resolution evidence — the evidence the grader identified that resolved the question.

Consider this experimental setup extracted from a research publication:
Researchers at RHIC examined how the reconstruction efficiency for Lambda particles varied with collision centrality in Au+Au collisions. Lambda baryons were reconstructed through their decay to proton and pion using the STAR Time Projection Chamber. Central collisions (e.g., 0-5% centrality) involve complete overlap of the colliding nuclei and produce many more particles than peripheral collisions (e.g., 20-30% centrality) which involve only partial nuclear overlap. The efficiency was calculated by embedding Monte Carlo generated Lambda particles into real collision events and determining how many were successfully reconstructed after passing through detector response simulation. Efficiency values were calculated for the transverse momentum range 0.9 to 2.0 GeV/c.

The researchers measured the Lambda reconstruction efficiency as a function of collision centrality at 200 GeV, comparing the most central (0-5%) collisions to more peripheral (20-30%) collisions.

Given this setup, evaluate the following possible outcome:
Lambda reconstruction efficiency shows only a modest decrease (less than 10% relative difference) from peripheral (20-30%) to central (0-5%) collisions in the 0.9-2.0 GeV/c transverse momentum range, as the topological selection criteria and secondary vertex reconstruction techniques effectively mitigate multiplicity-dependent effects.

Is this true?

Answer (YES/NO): NO